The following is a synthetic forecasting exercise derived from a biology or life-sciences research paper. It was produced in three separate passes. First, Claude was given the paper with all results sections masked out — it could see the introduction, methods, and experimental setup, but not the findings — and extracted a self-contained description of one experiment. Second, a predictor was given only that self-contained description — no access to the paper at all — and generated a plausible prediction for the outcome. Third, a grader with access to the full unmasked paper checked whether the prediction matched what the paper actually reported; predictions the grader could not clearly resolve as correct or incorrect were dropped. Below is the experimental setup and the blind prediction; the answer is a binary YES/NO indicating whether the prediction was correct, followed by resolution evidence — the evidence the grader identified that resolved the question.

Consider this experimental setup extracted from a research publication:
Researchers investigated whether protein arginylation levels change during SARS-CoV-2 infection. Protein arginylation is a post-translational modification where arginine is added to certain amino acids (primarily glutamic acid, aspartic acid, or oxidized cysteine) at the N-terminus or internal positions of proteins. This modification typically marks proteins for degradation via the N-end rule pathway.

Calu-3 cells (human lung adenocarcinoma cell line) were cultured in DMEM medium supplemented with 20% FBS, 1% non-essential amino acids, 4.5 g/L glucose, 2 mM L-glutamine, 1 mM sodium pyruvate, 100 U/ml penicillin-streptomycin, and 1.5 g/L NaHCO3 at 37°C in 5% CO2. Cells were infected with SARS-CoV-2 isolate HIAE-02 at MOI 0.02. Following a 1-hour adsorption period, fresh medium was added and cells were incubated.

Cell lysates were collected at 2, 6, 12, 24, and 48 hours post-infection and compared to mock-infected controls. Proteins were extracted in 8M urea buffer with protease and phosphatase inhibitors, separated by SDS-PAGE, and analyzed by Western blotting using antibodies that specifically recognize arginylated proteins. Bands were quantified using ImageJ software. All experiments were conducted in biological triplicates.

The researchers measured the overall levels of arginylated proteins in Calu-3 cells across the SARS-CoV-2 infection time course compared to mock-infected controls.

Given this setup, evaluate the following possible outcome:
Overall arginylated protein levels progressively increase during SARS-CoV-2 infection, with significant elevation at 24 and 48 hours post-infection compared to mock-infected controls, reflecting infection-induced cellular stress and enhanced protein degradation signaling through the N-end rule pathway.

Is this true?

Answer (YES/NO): NO